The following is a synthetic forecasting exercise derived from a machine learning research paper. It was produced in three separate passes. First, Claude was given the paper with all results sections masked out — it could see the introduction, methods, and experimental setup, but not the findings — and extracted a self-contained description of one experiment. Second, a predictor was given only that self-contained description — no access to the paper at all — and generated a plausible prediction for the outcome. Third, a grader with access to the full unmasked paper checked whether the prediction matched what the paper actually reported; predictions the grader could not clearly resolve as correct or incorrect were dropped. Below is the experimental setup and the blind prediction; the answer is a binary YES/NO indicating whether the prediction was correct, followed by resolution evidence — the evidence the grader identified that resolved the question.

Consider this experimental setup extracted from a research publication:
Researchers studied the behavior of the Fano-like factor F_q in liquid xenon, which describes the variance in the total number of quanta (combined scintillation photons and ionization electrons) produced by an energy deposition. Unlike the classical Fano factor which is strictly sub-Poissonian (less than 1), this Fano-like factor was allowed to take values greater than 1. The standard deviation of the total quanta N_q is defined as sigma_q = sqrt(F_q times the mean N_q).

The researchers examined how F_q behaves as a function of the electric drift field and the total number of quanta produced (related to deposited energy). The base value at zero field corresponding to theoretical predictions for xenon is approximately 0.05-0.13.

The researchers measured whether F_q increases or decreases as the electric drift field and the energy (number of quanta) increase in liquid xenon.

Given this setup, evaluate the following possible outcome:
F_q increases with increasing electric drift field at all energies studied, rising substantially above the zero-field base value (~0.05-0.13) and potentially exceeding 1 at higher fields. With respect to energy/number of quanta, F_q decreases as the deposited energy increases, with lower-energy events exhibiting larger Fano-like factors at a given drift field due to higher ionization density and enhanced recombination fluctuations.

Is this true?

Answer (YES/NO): NO